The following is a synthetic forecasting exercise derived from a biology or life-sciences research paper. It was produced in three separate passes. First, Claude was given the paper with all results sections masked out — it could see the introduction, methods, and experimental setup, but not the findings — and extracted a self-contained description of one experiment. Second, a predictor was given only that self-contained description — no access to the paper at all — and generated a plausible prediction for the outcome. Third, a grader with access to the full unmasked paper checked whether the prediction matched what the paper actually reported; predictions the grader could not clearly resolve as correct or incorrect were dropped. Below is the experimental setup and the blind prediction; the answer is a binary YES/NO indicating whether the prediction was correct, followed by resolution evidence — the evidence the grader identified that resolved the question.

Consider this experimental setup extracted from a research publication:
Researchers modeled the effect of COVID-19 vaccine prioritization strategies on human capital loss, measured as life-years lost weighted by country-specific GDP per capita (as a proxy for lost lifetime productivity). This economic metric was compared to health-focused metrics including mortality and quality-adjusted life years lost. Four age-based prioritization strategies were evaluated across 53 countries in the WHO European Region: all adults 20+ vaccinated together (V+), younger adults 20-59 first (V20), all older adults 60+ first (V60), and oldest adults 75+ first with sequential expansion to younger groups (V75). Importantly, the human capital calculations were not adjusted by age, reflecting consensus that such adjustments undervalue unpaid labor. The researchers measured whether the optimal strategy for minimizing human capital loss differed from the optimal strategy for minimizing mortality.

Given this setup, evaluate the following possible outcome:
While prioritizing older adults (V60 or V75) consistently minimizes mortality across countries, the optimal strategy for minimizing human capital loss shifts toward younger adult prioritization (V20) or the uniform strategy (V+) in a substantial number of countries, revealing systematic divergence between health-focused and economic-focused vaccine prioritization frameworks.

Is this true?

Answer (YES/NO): NO